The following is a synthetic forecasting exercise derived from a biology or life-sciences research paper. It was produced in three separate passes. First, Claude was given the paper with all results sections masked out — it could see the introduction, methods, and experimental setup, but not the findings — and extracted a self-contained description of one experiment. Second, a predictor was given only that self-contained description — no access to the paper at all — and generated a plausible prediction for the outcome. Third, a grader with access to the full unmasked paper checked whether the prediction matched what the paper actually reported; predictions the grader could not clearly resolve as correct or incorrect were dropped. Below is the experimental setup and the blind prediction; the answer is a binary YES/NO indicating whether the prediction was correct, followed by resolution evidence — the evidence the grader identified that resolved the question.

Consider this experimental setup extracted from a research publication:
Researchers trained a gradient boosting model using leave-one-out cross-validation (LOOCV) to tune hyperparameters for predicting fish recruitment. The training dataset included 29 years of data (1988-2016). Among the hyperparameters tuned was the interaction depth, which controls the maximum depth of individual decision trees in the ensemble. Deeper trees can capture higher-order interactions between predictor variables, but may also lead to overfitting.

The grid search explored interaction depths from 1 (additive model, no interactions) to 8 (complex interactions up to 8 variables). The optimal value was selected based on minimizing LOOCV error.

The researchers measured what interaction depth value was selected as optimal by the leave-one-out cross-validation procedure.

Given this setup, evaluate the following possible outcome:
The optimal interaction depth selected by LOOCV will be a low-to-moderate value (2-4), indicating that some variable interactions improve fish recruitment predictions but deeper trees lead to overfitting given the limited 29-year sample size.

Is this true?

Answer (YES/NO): YES